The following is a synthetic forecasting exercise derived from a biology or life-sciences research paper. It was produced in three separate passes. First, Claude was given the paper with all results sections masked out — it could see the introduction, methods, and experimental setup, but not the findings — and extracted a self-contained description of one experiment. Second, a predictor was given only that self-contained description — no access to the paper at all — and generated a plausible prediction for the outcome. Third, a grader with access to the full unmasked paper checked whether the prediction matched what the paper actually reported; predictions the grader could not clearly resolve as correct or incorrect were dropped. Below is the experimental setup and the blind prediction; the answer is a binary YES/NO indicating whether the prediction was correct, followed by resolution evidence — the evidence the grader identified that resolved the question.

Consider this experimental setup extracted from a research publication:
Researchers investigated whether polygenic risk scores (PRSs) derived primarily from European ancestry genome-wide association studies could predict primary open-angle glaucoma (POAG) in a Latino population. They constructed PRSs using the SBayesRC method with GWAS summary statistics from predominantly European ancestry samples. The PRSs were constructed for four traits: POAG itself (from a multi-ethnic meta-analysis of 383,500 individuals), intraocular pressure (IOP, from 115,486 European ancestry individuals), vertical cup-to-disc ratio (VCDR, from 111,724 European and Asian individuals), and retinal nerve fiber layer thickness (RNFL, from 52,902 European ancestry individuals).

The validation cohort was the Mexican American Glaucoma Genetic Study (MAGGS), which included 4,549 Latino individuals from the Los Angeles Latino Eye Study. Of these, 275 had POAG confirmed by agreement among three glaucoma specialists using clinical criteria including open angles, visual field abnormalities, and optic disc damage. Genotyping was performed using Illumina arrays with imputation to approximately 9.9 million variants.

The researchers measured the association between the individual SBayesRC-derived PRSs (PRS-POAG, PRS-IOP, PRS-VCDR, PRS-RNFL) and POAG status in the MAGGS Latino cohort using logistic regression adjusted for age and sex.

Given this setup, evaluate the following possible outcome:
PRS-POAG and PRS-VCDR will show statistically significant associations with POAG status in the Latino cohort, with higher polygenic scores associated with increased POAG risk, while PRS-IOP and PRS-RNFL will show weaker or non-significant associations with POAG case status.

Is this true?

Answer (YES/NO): NO